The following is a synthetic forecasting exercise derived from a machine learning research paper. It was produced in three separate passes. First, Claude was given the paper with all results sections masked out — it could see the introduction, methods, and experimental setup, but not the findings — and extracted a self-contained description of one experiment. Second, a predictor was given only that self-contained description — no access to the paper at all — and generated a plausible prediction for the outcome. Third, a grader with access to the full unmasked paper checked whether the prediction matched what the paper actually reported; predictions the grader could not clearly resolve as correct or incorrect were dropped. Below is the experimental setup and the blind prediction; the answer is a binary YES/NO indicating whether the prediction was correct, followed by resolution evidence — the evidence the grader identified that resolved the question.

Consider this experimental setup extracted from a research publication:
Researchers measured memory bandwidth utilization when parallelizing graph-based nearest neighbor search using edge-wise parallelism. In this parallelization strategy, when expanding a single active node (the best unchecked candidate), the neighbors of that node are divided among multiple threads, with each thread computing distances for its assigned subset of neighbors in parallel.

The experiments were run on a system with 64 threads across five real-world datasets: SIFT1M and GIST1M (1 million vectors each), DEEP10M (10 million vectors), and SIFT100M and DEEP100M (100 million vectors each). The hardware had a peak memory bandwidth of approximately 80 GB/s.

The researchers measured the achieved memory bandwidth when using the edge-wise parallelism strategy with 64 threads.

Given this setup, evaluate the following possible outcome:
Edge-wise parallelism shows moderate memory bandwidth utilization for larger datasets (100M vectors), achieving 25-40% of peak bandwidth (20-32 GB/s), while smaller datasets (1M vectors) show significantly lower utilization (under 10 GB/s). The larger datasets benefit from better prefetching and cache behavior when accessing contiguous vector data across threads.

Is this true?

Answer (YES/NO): NO